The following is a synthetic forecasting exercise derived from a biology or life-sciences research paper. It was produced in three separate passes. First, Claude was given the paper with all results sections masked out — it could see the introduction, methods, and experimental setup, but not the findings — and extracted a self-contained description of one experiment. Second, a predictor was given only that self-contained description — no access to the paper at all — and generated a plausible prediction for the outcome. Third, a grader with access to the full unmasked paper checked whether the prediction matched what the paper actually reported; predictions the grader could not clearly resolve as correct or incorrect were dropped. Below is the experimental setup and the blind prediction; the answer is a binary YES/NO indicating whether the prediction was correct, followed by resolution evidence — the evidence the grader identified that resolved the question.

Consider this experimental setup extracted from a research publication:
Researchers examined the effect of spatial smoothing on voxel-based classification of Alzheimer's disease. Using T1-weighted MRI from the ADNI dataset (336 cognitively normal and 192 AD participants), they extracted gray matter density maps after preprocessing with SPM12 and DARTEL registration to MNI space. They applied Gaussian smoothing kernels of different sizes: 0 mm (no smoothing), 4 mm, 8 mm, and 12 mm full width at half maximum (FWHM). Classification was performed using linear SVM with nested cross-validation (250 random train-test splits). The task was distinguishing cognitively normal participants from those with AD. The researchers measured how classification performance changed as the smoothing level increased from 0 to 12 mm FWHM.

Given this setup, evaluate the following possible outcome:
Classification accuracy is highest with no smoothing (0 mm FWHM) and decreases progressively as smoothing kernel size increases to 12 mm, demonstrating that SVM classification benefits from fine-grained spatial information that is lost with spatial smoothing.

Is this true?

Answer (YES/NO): NO